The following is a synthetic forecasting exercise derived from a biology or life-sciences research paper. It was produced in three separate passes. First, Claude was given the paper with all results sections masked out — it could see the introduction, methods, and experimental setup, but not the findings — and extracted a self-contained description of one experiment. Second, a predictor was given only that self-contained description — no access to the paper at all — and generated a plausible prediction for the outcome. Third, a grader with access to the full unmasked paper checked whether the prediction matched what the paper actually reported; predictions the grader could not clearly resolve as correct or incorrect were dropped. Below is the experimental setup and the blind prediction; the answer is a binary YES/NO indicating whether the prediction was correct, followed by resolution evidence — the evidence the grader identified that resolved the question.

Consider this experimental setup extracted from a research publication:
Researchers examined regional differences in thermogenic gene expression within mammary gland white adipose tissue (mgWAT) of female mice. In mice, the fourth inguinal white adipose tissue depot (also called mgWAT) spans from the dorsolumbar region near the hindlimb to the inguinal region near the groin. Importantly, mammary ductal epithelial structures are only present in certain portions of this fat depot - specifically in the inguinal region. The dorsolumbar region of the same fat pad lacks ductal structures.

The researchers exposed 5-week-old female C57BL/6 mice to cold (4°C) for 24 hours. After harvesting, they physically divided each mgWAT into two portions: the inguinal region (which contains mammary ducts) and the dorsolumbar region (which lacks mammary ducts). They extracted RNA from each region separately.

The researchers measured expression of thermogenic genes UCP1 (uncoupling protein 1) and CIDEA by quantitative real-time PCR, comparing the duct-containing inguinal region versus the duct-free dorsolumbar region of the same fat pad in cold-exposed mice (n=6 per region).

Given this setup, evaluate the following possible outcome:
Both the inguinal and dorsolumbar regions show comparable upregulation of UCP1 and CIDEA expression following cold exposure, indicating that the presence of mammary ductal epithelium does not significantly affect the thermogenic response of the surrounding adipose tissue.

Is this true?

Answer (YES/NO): NO